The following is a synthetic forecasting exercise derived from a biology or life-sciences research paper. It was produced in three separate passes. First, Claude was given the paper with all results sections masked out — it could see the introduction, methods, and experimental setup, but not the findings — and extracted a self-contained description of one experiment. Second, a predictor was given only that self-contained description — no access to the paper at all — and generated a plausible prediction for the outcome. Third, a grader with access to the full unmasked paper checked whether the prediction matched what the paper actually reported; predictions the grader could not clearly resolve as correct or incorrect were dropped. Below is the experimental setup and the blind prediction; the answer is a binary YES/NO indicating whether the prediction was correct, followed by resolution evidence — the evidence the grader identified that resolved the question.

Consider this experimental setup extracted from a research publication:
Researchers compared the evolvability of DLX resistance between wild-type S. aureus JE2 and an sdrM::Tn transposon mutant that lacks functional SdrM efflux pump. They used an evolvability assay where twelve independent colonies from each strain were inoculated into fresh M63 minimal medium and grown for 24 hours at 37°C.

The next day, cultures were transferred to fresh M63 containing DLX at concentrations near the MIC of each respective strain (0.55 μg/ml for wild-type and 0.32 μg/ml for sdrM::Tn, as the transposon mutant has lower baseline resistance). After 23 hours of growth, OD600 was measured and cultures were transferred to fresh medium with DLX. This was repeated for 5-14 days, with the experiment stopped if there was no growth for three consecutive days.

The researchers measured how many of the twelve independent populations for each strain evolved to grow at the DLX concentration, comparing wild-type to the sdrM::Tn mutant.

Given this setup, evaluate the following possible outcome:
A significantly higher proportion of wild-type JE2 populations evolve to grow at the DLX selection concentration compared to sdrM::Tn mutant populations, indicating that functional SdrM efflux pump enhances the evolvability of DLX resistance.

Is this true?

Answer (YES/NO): YES